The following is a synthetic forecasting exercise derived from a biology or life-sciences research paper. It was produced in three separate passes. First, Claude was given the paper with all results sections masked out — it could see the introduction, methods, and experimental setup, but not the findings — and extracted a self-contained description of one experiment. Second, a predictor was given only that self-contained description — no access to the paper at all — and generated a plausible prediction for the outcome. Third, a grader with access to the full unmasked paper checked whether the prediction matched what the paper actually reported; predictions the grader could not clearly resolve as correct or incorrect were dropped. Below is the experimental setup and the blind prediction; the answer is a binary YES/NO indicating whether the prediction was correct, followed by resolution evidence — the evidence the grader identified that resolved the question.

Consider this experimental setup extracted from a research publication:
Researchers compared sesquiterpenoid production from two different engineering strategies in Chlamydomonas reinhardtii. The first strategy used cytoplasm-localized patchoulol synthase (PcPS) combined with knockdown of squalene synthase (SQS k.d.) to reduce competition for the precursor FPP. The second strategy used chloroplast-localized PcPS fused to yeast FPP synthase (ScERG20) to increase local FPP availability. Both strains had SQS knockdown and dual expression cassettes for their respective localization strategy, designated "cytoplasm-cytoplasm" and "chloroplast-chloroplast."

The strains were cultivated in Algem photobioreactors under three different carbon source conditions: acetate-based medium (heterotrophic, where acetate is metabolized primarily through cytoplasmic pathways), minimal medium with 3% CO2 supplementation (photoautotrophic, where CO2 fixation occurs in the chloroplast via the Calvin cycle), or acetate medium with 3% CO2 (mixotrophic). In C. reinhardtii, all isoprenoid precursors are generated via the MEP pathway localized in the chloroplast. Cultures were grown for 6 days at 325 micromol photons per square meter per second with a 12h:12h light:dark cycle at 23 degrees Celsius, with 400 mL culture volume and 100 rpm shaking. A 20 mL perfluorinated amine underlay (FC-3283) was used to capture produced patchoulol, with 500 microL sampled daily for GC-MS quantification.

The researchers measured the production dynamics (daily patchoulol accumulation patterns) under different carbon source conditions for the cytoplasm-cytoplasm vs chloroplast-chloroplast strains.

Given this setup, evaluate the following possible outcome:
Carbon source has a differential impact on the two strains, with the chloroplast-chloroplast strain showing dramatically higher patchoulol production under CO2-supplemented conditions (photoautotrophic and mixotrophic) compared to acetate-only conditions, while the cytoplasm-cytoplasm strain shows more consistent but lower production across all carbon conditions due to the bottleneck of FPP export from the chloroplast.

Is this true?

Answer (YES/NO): NO